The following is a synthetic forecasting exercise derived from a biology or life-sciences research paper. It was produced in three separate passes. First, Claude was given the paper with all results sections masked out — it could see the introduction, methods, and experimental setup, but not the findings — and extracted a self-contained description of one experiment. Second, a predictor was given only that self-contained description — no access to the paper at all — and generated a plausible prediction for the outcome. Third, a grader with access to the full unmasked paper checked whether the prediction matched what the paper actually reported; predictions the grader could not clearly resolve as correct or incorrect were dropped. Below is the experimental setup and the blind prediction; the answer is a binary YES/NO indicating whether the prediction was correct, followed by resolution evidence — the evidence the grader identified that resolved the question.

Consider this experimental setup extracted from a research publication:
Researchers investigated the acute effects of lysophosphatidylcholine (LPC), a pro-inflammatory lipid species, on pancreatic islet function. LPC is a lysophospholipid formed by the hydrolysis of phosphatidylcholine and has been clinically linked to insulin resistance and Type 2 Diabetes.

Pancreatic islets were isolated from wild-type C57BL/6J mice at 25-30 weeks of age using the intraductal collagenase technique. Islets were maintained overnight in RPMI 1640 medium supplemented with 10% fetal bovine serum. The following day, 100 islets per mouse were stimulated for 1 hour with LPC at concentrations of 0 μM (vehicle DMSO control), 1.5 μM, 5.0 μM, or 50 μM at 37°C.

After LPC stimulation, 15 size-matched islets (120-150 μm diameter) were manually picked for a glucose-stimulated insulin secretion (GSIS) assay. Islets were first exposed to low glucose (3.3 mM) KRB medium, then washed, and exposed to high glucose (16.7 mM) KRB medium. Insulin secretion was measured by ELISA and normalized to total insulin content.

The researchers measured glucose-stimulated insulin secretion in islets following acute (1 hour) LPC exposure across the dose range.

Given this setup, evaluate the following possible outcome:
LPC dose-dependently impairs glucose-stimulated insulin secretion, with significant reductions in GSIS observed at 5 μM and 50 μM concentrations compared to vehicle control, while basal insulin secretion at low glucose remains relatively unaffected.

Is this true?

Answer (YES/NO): NO